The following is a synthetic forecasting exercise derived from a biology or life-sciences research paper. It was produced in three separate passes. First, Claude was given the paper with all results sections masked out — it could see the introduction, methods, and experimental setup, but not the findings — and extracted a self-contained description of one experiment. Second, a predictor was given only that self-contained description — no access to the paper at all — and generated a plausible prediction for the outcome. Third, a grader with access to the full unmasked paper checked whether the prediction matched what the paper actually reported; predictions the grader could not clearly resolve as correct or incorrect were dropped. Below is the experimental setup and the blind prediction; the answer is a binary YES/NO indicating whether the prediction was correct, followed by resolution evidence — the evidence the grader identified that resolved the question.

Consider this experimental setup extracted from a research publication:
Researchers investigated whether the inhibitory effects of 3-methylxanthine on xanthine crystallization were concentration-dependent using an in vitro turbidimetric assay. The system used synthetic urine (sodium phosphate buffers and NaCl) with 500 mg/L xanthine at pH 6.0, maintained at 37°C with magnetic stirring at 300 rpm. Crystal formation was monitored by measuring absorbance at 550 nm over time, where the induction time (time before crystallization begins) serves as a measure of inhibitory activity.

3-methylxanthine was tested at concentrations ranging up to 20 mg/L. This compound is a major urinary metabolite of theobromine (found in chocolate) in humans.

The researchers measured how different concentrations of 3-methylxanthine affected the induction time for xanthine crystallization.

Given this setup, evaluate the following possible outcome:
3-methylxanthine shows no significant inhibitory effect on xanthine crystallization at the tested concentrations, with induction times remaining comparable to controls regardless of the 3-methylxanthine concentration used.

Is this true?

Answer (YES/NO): NO